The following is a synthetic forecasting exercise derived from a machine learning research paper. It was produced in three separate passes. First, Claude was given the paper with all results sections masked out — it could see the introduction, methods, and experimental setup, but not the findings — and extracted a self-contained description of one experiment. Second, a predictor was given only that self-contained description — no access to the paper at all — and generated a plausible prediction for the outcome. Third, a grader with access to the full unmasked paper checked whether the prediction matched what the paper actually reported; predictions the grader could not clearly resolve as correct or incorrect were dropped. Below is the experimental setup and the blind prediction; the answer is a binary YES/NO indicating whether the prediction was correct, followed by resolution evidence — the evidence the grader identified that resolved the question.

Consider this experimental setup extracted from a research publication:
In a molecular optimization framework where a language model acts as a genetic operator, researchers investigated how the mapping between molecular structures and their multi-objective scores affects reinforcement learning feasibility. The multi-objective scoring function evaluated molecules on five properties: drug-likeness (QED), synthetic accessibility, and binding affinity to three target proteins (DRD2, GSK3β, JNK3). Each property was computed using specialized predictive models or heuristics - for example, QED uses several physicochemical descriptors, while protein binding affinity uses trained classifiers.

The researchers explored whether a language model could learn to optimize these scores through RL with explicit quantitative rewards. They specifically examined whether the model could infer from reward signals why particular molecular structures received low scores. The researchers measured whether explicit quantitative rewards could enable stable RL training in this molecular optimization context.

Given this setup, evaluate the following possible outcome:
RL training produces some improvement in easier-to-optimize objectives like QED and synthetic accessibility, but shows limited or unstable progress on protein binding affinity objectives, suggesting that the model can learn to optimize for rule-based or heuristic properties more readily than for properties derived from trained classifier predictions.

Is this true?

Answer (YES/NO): NO